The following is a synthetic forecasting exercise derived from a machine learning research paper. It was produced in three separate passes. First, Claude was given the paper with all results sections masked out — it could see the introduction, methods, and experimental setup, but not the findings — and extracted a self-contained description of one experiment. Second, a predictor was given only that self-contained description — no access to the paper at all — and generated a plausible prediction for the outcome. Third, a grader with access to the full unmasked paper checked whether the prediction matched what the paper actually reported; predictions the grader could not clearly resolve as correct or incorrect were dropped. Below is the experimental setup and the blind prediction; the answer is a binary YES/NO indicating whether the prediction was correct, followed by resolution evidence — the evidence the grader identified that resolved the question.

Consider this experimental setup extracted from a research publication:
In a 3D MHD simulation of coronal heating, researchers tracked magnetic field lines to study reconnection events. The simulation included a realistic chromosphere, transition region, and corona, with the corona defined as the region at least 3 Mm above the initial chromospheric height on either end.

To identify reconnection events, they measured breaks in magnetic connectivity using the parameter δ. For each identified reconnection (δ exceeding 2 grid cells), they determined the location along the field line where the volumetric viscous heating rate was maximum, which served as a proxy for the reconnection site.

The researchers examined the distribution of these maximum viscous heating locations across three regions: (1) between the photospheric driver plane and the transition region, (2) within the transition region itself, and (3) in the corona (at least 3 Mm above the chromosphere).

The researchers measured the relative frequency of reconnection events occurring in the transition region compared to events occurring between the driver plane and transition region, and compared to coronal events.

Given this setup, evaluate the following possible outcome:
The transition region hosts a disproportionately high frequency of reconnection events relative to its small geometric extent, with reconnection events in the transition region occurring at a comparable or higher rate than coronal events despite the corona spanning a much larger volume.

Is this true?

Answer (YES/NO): NO